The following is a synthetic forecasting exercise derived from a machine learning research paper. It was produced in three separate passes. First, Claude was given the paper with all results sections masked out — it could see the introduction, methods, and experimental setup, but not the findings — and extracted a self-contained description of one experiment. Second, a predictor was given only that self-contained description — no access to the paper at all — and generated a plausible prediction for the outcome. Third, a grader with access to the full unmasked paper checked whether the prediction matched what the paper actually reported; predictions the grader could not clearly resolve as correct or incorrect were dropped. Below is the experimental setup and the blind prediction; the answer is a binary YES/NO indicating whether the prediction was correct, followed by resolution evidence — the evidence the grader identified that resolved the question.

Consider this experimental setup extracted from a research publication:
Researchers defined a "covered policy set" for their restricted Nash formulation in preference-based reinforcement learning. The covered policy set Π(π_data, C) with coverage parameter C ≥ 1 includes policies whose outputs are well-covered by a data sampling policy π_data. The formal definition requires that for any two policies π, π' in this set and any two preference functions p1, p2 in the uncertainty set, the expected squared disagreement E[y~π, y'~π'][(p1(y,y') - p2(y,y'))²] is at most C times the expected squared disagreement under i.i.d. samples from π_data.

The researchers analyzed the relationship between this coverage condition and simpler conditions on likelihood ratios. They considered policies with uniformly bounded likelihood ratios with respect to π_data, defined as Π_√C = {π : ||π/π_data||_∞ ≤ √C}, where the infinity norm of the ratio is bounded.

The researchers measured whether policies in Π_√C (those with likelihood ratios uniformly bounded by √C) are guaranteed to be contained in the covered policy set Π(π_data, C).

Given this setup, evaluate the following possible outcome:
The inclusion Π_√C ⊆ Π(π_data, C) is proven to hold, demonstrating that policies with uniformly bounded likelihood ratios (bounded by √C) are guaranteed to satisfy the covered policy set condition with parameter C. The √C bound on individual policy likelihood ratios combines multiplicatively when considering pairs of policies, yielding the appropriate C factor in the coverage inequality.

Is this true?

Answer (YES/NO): YES